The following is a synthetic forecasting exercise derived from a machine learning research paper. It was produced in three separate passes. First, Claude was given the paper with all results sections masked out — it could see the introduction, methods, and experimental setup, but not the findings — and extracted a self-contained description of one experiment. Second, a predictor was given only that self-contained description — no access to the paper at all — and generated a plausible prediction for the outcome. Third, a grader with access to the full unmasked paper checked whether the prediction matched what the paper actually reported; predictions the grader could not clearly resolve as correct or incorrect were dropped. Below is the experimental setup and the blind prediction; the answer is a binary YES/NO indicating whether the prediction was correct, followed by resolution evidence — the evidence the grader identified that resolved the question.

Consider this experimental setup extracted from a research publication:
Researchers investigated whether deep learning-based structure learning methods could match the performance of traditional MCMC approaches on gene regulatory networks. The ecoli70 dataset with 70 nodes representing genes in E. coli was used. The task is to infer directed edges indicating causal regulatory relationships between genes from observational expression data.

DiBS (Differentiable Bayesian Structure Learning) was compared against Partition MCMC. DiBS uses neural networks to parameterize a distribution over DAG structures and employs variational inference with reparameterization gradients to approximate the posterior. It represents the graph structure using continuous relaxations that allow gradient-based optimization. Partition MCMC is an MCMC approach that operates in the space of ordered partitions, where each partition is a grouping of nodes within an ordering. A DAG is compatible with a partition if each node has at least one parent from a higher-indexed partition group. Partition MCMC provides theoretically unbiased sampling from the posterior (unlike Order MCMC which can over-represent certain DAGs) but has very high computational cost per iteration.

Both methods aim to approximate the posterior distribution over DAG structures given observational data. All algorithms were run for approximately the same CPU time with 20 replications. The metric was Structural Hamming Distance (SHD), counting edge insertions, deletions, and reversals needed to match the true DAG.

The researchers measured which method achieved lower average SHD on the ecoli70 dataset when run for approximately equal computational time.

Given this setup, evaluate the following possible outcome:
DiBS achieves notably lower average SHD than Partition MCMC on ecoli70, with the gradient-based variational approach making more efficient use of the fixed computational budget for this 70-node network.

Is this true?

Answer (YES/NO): NO